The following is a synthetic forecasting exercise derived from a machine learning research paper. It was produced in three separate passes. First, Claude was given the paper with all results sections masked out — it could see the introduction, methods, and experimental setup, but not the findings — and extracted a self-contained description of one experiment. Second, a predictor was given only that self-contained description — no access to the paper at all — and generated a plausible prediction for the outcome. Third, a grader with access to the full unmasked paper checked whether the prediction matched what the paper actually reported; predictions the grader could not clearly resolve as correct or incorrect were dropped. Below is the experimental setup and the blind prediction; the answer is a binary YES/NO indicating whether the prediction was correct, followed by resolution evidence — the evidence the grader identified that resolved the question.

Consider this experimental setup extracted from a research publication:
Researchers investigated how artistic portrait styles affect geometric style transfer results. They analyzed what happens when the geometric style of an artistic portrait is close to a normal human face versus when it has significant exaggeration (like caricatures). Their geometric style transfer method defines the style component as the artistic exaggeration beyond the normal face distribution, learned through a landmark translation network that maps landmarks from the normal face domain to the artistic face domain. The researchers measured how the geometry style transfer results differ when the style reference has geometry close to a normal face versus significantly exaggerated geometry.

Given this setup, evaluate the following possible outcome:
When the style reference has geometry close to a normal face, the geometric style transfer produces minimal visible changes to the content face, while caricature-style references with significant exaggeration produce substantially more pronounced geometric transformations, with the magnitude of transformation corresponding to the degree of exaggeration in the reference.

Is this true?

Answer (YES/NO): YES